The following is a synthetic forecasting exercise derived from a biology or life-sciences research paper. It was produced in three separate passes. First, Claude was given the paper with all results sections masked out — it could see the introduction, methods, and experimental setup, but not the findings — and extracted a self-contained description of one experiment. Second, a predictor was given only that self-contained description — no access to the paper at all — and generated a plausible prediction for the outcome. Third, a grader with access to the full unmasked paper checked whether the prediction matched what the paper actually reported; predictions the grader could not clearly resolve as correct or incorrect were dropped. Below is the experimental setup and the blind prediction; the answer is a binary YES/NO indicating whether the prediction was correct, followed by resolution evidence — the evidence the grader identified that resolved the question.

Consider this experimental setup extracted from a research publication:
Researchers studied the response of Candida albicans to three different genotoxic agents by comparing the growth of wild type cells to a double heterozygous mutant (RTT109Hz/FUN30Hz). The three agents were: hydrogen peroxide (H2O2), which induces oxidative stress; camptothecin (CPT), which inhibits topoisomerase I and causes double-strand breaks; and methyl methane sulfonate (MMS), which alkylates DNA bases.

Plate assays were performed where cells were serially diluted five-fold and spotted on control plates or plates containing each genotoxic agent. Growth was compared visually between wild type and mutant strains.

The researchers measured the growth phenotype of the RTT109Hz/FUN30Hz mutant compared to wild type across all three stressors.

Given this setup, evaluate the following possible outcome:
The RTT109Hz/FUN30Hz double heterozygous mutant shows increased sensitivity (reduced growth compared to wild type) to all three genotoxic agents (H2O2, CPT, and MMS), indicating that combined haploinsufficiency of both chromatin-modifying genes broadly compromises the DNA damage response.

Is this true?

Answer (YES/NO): NO